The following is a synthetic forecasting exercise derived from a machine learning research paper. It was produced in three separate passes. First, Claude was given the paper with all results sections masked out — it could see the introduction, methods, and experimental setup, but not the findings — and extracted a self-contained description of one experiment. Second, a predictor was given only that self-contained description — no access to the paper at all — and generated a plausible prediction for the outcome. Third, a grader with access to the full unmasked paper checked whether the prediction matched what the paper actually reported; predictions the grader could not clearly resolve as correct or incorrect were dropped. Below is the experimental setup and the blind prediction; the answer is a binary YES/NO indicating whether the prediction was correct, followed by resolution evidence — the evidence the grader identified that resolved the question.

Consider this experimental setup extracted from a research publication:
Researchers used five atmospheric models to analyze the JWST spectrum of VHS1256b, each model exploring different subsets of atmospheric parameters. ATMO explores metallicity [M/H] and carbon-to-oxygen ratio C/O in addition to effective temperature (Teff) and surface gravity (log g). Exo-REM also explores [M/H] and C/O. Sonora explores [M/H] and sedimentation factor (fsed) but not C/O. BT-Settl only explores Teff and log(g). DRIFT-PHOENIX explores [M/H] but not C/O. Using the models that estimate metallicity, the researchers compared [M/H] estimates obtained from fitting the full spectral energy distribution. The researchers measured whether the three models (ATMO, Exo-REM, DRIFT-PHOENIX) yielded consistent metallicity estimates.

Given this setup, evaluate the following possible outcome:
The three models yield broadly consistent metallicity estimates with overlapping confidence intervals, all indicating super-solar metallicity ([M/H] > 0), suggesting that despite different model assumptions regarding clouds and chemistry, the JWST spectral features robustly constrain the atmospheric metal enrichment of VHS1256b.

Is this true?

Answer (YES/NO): NO